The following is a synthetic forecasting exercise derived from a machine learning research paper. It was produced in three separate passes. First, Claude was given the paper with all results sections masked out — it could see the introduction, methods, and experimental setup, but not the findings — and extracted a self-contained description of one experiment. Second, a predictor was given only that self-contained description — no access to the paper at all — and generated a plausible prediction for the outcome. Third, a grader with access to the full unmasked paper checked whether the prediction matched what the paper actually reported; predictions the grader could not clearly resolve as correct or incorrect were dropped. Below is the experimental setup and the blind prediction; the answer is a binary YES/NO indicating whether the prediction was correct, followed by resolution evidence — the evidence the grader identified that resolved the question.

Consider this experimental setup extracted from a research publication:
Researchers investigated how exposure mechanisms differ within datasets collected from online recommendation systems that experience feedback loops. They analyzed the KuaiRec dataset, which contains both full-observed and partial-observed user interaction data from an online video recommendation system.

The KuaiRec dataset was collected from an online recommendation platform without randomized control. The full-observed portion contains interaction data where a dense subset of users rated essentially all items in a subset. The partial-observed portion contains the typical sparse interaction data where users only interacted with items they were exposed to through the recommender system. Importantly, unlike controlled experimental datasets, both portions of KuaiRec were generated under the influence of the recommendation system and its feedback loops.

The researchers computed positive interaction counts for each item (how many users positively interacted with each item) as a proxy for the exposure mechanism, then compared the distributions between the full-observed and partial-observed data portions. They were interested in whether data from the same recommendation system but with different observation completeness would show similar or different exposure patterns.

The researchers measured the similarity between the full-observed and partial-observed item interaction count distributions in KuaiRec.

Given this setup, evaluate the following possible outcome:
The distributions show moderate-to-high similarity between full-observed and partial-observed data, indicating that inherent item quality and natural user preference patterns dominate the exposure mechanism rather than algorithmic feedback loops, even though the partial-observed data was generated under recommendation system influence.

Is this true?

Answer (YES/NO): NO